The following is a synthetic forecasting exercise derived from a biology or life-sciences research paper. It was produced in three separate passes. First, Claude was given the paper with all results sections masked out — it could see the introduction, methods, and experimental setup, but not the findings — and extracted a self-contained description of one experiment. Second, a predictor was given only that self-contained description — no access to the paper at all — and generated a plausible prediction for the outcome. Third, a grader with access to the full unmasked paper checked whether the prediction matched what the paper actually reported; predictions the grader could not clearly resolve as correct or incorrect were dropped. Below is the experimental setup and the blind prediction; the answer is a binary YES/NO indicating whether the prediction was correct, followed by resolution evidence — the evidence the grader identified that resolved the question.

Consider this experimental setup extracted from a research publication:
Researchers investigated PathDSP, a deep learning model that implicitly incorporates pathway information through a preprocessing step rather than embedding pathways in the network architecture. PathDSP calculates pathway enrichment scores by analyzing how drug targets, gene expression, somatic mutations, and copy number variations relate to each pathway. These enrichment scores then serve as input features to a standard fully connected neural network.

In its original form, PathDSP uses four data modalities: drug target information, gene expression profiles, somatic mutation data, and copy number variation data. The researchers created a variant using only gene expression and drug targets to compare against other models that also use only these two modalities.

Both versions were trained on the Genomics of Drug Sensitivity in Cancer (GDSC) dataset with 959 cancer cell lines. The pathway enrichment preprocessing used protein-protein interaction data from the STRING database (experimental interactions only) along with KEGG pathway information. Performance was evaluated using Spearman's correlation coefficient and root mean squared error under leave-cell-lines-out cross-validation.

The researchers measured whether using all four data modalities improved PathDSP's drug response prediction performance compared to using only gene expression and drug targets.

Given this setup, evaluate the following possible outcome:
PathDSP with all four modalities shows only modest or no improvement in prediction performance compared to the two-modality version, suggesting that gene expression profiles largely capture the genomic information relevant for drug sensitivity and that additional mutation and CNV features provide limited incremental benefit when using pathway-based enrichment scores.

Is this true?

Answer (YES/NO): NO